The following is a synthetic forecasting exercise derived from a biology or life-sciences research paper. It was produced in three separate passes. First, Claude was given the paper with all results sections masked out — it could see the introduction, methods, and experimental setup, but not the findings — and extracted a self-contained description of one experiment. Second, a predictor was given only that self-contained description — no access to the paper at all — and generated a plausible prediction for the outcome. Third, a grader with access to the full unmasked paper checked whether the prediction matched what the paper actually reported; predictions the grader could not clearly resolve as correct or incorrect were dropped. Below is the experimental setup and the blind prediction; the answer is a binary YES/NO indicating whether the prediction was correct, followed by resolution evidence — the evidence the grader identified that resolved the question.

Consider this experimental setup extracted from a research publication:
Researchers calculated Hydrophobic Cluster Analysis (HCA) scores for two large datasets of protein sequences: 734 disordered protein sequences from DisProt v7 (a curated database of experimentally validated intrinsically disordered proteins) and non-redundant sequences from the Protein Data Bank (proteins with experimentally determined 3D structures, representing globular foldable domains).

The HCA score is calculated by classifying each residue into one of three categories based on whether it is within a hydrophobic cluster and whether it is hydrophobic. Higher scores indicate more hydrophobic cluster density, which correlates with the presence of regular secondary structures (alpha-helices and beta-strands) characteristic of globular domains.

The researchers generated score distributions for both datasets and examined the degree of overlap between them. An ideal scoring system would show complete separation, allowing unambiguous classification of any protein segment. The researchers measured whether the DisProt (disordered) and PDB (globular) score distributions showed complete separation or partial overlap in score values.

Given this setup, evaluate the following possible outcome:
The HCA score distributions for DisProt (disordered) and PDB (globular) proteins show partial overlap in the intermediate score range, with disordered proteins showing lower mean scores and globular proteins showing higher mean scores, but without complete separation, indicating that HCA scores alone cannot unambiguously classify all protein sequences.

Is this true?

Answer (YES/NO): YES